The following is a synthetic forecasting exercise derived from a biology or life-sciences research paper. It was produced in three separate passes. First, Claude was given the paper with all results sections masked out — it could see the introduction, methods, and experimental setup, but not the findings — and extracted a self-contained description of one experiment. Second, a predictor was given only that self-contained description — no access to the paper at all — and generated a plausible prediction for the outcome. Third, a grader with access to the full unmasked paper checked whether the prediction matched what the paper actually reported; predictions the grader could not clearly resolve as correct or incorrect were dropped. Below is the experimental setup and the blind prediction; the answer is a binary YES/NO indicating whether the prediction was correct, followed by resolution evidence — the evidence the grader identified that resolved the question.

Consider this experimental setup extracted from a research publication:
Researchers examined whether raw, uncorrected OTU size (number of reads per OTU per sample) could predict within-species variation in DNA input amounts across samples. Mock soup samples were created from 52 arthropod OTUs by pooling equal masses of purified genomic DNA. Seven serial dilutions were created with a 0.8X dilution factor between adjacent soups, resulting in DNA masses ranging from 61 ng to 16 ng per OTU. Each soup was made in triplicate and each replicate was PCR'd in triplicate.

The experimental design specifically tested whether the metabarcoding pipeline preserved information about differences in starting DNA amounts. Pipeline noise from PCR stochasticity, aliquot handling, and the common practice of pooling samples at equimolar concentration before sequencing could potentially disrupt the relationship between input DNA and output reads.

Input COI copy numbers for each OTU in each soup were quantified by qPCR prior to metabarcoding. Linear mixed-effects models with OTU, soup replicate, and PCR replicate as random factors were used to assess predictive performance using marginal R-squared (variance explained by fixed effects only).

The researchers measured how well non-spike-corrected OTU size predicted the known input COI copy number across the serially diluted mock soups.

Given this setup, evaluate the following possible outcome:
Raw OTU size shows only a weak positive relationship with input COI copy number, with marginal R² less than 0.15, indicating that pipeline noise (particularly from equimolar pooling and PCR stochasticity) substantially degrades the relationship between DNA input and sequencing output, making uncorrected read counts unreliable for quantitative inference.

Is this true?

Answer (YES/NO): YES